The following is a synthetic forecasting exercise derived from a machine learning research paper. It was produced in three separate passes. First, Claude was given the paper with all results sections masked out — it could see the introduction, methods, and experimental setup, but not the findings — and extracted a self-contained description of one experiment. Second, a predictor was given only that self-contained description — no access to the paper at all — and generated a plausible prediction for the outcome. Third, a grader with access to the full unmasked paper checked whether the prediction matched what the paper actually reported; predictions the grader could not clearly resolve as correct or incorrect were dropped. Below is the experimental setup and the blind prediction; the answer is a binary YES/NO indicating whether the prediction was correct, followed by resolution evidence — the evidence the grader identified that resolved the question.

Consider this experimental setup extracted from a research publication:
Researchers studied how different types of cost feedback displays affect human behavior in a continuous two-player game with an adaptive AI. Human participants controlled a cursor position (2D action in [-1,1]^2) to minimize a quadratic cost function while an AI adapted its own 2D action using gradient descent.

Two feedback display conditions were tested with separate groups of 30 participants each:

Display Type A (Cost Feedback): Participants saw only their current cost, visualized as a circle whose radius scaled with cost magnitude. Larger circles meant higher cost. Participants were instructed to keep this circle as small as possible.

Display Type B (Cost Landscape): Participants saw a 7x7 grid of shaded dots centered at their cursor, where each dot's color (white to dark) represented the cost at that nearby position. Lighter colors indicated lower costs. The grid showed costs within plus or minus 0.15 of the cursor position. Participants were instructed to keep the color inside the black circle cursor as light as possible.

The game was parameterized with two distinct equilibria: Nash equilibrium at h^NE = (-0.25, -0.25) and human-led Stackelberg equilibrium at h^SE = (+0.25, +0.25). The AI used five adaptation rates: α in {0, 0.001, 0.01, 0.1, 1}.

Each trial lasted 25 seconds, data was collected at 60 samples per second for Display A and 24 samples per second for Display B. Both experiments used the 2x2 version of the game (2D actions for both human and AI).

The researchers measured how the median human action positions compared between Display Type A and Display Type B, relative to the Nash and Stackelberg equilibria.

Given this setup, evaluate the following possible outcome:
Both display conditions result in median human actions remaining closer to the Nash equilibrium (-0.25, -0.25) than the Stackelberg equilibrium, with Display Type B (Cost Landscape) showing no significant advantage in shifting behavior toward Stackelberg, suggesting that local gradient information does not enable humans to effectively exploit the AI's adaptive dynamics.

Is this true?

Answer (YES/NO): NO